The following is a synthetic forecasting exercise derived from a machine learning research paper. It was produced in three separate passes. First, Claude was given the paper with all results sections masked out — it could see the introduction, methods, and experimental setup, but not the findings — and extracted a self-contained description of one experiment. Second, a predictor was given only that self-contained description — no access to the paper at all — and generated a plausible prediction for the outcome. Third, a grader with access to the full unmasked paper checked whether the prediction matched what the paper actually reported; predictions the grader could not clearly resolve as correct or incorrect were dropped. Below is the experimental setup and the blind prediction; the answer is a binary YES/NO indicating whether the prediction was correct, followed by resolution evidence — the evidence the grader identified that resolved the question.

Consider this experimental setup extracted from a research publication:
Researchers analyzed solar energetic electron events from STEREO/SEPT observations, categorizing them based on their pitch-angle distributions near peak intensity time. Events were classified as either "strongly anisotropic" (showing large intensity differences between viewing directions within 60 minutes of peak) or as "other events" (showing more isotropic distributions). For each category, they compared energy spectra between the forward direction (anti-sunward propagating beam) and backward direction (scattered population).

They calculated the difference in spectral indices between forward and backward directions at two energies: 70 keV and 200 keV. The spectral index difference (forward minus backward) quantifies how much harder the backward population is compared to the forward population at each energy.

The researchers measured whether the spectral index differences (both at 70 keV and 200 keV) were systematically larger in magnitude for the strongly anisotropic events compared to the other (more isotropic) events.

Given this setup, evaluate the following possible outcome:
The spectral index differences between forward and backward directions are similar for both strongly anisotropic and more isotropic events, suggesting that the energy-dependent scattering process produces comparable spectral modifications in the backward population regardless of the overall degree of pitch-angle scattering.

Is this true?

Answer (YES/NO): NO